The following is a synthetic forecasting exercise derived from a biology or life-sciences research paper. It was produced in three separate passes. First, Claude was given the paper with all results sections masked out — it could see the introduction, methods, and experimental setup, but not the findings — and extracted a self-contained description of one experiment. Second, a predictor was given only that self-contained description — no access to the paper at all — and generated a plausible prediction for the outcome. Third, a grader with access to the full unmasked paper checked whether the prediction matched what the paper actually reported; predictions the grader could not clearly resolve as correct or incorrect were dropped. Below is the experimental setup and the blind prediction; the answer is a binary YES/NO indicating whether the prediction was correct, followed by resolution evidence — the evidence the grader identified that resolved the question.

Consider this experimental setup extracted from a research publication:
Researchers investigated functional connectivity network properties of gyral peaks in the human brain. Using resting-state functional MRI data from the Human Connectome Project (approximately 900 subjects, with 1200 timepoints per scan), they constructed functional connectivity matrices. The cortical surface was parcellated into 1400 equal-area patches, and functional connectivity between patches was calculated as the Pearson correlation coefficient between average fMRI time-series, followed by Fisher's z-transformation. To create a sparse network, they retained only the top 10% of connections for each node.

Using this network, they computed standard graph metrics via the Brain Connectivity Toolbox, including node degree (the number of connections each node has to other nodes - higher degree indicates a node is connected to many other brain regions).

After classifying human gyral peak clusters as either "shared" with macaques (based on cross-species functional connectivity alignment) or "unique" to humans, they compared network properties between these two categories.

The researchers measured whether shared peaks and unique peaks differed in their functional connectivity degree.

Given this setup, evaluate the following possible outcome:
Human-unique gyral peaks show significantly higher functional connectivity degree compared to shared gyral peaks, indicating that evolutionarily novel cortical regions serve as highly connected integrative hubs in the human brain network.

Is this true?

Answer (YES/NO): NO